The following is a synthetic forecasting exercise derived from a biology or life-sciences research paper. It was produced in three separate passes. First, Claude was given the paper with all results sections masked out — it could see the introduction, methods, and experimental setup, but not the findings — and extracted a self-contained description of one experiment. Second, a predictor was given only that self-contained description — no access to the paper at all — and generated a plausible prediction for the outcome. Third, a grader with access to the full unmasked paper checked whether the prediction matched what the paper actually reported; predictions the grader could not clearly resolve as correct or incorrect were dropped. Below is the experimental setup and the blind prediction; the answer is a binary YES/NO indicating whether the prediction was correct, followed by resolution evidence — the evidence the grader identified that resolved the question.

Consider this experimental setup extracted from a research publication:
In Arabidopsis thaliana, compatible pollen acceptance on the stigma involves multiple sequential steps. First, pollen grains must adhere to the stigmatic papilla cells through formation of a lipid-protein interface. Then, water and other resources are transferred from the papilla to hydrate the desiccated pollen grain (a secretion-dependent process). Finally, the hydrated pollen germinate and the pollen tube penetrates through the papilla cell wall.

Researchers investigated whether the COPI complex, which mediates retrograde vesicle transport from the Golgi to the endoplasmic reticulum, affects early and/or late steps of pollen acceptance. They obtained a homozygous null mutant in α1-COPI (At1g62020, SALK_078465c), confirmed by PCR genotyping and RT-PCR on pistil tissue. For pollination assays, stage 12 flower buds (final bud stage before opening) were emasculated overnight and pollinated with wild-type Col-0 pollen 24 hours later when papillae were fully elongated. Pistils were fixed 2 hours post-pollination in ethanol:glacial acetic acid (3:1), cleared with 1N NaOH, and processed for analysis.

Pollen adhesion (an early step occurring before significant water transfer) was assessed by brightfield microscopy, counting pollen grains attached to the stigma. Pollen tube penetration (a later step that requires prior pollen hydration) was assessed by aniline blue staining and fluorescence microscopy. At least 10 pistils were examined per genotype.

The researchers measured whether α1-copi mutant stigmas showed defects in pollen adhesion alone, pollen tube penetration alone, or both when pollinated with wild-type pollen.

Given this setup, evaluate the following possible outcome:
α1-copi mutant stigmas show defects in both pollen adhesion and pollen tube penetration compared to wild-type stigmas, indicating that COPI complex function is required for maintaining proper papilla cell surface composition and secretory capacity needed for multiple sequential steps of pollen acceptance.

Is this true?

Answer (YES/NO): YES